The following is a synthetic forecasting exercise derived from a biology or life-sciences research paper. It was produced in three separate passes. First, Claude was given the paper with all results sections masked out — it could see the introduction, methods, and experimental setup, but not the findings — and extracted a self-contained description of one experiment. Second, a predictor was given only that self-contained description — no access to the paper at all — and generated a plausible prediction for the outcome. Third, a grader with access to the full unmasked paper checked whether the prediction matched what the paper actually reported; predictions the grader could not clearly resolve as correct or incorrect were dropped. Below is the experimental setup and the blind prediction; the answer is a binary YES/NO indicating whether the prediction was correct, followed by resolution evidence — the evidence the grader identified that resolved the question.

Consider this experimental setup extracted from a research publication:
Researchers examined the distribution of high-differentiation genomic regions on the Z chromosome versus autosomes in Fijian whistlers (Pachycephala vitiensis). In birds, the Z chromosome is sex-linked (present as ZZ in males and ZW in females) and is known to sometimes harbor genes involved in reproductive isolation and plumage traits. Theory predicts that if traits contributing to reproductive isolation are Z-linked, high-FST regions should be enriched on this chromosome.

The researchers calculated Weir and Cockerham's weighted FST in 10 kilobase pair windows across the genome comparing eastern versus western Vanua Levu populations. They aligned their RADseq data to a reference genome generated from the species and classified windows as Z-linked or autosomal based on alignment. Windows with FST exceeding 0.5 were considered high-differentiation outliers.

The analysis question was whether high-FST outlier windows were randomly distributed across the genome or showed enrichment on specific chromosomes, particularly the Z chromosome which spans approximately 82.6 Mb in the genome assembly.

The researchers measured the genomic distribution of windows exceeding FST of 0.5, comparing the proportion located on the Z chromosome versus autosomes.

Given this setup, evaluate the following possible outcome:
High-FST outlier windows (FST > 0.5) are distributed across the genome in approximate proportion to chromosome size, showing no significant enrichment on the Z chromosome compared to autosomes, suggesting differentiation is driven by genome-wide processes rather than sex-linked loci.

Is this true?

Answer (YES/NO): NO